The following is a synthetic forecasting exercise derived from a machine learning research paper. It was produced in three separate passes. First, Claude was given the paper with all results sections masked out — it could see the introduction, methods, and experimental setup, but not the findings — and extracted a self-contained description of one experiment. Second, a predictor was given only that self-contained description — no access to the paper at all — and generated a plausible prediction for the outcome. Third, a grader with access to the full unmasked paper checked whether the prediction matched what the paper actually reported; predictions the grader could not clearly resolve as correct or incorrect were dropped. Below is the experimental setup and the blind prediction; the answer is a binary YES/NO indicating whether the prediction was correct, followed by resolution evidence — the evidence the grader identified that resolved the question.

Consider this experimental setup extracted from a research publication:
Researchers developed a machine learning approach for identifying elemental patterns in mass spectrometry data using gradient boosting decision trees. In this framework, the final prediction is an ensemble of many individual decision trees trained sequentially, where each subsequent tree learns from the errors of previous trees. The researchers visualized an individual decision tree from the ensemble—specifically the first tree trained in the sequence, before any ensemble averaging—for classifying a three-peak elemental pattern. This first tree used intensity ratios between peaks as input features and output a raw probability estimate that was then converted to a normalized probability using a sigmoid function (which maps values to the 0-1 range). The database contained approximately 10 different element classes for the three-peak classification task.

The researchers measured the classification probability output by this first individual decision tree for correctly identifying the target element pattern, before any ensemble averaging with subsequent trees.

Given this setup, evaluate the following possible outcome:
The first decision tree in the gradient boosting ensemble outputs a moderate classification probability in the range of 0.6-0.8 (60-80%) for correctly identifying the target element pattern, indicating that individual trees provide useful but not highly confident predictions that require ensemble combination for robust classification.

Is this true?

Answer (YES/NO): NO